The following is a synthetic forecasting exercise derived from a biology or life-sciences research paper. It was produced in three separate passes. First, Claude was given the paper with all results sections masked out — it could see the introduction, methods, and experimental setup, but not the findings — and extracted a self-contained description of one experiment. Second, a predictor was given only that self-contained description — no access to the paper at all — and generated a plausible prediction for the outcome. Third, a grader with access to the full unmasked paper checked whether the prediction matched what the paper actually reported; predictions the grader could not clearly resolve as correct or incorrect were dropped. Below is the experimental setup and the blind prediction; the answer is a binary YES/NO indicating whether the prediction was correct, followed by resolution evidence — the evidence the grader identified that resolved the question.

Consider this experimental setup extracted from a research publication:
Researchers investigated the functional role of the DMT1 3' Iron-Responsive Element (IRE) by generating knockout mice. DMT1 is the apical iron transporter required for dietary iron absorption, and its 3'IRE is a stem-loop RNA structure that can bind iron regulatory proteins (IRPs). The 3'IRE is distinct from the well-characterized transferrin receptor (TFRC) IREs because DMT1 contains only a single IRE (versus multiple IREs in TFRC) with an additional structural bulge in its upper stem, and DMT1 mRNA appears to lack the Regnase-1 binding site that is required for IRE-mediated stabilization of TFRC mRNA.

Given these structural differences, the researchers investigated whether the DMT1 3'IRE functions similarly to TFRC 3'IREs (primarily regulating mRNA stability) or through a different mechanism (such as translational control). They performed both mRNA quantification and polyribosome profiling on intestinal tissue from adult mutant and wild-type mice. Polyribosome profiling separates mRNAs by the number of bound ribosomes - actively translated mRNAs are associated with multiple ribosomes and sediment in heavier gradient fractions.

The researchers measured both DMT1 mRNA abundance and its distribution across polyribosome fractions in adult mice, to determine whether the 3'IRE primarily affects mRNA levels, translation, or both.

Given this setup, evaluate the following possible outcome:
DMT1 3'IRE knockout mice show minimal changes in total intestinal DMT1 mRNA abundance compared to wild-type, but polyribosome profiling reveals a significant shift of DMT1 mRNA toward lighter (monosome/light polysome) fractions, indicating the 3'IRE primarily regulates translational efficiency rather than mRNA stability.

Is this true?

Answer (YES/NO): NO